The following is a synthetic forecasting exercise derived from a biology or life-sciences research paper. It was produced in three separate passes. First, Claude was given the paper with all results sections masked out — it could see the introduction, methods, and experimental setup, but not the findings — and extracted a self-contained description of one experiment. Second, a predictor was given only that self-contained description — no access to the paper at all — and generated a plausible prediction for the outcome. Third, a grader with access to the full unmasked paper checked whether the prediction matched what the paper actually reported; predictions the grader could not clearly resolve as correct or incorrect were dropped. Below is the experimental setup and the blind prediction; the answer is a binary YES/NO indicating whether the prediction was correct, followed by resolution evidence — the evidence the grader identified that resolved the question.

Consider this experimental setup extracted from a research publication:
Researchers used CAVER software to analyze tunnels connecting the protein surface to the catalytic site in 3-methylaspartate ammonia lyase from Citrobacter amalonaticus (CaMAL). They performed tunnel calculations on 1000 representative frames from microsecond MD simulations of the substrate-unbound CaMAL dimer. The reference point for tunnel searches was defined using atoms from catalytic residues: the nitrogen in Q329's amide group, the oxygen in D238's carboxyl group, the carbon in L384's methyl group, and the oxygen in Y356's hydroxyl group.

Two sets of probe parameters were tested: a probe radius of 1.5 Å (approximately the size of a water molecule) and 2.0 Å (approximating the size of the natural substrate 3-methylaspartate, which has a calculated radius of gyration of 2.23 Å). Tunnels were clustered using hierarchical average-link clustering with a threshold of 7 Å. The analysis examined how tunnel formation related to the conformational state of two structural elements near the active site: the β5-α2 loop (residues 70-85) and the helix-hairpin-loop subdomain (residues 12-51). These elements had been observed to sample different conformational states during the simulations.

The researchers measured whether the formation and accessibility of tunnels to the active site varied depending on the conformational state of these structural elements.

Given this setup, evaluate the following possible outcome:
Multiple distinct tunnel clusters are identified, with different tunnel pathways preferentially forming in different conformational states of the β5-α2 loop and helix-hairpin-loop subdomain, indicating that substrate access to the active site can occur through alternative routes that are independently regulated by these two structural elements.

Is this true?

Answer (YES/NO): NO